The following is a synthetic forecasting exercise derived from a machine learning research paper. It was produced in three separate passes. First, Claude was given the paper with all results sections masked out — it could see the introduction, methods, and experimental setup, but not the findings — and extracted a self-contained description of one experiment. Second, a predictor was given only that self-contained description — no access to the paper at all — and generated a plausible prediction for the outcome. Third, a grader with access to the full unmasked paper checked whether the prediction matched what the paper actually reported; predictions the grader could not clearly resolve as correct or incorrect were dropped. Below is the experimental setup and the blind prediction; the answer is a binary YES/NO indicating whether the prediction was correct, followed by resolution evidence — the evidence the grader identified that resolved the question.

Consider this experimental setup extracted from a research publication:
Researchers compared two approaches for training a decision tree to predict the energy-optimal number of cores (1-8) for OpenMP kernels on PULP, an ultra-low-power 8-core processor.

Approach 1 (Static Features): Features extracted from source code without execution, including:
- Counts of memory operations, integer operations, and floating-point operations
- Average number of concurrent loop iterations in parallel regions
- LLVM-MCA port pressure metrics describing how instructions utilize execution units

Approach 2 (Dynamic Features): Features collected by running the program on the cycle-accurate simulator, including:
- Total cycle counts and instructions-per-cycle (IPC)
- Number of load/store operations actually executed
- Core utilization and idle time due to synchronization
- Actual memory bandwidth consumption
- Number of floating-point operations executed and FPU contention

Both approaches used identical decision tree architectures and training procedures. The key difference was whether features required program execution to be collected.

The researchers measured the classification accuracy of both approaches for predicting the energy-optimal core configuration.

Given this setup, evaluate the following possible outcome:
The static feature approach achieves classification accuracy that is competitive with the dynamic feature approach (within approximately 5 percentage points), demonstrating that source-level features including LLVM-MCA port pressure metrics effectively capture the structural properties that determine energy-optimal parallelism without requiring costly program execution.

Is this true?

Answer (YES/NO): NO